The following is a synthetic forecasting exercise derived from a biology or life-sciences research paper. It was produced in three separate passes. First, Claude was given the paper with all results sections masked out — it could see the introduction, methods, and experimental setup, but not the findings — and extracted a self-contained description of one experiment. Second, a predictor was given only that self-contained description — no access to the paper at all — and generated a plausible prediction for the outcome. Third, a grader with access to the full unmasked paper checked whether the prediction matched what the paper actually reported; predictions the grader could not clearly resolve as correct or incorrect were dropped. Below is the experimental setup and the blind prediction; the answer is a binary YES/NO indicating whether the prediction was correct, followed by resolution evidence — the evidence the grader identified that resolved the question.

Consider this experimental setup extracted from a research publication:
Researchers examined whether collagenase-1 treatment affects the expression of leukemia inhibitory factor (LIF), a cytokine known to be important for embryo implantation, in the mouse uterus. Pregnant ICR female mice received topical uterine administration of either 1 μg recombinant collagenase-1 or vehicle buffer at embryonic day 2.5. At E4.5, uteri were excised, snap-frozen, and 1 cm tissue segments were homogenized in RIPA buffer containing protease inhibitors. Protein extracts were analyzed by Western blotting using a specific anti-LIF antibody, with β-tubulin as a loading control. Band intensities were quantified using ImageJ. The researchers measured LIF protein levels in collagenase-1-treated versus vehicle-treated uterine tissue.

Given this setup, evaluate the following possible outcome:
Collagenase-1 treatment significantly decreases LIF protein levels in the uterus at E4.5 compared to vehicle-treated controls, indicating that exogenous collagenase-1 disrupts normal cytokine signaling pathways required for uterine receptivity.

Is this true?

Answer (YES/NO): NO